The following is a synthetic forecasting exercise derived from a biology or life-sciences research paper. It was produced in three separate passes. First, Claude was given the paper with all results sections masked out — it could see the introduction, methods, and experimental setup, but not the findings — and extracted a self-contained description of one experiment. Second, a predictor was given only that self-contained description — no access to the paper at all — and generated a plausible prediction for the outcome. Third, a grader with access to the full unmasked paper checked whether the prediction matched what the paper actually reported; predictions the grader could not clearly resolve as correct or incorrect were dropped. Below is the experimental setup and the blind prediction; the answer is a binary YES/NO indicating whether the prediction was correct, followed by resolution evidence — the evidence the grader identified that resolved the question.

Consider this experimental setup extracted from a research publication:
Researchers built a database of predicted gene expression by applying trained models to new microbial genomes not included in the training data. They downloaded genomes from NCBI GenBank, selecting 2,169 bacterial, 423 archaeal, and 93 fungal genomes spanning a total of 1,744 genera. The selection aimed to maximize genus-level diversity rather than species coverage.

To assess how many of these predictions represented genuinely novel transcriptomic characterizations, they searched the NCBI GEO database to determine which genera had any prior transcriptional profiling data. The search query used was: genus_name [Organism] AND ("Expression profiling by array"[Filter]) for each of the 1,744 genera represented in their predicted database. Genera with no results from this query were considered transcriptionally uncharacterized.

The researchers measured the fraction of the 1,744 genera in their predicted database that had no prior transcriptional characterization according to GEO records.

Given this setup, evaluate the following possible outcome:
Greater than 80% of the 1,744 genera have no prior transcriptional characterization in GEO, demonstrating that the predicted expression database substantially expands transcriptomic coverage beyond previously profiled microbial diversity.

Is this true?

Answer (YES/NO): YES